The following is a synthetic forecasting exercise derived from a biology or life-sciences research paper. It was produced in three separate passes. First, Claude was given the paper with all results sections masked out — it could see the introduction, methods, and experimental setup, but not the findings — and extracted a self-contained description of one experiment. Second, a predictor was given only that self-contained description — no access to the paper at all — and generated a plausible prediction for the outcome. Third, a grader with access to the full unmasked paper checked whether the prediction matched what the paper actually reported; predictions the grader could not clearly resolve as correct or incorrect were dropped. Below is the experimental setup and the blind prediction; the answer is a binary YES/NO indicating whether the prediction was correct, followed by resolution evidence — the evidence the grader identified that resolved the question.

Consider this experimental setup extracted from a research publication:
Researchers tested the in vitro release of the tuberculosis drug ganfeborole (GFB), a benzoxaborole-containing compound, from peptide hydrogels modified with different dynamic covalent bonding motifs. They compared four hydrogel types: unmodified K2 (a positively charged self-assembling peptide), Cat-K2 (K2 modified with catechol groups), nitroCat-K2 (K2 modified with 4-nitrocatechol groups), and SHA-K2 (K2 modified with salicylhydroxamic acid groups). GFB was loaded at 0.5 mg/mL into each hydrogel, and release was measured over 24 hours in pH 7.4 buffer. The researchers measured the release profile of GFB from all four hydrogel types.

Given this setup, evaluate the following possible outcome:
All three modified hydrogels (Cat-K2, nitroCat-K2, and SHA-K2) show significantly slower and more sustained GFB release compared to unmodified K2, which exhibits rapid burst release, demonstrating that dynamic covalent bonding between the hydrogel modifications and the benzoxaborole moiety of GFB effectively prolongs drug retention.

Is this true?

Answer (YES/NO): NO